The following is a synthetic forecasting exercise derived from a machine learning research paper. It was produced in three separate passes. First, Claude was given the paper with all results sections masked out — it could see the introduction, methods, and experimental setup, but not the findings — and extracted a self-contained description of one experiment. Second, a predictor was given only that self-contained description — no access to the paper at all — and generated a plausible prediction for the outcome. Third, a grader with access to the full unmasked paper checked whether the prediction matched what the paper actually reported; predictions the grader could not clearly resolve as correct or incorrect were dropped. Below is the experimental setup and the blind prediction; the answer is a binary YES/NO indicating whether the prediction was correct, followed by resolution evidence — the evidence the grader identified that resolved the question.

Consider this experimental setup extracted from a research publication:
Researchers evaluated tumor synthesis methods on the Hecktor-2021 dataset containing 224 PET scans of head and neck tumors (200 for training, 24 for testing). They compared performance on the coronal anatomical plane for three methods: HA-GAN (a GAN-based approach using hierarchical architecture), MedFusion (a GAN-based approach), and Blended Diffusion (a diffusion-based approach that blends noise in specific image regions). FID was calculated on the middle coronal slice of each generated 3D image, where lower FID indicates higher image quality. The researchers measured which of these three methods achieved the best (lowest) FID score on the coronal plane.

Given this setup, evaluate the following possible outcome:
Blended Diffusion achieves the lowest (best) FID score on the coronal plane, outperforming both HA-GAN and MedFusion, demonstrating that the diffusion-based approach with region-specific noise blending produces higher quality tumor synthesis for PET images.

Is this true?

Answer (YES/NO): YES